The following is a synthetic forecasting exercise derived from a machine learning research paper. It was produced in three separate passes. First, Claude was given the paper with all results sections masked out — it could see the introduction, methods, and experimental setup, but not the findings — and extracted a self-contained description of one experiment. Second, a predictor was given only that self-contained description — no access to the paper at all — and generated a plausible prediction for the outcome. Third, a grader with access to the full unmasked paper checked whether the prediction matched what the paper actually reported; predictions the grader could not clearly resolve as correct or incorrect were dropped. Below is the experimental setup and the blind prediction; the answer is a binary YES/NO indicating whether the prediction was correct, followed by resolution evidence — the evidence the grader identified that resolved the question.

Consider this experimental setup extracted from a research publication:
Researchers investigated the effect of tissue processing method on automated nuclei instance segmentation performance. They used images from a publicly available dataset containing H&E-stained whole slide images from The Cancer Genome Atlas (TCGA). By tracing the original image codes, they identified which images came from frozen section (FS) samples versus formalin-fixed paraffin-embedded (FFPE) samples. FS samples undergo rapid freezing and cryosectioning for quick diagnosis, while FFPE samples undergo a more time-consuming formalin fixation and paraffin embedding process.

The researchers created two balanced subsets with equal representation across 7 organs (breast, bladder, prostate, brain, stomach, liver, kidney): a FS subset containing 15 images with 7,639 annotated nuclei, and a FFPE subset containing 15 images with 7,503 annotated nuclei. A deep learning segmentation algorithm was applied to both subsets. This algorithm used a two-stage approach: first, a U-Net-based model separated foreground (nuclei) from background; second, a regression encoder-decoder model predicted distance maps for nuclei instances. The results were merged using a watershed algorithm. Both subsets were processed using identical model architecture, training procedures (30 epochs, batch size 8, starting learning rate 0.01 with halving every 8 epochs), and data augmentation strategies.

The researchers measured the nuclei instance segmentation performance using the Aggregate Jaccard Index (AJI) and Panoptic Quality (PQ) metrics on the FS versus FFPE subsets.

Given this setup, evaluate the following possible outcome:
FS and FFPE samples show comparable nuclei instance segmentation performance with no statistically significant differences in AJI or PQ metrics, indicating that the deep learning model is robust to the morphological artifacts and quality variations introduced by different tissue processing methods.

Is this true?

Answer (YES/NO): YES